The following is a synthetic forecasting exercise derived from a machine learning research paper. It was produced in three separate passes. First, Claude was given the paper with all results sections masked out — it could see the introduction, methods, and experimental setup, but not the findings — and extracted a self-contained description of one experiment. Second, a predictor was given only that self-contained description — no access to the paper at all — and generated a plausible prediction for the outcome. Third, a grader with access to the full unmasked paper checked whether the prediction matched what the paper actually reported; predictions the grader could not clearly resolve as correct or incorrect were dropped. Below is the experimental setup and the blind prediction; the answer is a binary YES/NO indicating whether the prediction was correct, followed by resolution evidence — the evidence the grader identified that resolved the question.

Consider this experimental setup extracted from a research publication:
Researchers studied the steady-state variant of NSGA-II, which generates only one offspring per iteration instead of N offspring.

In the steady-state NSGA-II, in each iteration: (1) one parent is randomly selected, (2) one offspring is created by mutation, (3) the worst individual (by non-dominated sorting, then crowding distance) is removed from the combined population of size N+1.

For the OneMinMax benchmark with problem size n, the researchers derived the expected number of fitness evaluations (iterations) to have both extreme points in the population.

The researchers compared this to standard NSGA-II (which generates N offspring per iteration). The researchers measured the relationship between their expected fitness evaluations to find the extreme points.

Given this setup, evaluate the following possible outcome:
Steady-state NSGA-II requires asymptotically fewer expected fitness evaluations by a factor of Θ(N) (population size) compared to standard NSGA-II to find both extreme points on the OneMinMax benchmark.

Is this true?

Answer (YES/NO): NO